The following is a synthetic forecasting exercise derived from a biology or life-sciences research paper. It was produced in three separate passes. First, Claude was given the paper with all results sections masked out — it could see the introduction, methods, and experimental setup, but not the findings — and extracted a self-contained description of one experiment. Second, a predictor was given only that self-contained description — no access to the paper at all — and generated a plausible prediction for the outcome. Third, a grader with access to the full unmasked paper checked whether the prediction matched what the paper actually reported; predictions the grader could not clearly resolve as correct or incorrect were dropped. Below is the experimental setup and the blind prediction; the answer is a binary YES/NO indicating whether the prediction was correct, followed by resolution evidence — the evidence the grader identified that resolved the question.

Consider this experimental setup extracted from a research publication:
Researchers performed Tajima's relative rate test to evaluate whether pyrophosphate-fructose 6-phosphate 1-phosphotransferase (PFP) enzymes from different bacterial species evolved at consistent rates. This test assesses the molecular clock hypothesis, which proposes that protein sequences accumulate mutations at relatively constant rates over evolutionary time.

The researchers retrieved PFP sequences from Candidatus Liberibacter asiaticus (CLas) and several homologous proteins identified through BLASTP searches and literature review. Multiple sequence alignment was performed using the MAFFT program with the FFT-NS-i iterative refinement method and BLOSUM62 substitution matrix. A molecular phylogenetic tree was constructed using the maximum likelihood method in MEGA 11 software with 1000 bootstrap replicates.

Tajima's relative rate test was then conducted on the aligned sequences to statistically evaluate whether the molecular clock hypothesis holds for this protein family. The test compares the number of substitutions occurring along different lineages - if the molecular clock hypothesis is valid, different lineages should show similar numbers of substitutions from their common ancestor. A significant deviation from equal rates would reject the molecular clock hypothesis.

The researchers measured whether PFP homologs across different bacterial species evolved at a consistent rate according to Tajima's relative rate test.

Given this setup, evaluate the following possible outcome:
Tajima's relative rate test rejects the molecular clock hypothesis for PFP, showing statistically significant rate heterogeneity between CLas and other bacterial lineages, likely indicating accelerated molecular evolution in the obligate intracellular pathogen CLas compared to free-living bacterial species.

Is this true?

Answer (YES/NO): NO